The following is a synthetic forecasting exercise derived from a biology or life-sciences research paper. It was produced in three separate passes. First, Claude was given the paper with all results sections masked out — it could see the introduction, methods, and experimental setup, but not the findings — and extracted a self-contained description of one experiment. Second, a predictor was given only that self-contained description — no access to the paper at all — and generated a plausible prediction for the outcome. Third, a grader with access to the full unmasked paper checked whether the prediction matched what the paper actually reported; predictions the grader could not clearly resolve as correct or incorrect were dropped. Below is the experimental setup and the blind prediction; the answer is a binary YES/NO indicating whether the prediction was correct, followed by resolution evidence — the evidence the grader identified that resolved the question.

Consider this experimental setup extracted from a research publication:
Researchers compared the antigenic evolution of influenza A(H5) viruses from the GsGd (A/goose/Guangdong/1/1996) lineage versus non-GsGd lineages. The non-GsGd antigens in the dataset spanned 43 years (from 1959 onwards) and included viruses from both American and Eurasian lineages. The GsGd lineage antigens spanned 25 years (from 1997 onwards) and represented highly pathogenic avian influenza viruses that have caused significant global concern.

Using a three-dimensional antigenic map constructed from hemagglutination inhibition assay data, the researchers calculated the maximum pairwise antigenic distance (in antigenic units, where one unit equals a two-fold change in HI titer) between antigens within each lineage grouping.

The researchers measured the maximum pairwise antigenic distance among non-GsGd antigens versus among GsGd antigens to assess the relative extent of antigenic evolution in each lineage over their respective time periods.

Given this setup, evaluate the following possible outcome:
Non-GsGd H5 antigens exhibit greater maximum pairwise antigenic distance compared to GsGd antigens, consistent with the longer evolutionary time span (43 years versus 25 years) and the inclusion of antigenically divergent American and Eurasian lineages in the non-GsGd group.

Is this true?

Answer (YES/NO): NO